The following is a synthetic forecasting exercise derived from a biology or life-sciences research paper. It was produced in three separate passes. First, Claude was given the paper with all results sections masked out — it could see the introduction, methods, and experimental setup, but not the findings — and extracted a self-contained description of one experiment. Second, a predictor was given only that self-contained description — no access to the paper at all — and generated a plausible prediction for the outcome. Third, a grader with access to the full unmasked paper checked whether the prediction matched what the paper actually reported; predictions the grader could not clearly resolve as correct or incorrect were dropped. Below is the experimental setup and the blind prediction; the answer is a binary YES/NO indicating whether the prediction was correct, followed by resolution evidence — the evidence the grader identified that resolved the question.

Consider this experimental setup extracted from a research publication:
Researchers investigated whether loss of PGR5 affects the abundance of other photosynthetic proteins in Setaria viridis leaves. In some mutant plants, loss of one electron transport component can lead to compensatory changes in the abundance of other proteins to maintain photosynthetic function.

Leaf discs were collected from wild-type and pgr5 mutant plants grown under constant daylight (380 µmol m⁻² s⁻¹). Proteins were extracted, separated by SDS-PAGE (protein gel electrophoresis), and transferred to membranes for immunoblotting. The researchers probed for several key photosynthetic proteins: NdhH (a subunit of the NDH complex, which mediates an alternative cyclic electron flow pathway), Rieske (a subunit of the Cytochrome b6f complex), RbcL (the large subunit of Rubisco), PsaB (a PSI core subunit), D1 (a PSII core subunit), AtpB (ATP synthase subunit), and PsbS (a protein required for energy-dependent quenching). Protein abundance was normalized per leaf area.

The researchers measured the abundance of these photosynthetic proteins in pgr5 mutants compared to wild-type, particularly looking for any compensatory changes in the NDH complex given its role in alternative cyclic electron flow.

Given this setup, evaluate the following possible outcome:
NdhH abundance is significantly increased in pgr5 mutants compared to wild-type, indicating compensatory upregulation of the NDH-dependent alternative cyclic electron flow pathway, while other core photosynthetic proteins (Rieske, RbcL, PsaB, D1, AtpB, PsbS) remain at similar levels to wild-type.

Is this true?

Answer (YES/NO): NO